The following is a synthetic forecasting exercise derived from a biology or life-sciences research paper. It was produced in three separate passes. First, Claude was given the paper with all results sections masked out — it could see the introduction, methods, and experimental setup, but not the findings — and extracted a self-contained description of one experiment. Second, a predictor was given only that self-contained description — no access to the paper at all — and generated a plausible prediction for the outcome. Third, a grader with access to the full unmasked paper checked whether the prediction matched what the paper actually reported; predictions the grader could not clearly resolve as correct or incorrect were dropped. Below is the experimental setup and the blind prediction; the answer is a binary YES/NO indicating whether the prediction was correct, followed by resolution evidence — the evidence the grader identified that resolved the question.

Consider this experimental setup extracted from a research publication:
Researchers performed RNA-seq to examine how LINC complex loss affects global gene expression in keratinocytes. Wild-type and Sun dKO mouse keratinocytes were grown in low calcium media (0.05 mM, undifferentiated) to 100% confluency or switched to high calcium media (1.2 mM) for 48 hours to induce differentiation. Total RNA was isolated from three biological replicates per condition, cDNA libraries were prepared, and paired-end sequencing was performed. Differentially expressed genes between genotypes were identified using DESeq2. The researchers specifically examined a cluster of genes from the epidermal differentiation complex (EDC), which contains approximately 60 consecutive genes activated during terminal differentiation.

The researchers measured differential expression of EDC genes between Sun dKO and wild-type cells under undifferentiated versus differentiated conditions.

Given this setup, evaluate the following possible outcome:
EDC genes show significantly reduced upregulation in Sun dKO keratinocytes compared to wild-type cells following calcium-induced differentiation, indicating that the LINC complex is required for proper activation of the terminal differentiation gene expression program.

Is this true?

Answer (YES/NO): NO